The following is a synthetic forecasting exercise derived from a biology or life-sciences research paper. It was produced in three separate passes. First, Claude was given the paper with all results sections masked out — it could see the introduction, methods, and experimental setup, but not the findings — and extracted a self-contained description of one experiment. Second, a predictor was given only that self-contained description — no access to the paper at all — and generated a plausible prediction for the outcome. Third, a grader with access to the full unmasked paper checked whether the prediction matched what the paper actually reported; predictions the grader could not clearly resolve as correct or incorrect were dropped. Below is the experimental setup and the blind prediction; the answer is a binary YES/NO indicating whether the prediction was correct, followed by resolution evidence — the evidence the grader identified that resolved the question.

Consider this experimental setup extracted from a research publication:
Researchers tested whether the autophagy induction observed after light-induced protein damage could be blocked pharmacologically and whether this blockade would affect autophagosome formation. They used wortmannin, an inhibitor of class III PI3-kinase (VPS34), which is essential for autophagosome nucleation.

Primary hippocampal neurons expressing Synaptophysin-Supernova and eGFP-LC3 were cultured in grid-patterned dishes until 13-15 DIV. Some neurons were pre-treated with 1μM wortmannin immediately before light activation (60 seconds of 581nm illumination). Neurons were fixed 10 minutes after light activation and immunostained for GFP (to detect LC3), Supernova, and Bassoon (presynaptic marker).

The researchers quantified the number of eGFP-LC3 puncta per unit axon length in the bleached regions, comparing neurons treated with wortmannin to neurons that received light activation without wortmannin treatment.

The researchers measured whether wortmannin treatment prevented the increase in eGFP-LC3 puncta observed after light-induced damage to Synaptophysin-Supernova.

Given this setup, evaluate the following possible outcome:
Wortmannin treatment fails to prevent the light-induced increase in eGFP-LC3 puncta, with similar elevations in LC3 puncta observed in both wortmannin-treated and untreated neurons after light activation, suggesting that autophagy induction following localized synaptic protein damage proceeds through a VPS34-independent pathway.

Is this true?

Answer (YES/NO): YES